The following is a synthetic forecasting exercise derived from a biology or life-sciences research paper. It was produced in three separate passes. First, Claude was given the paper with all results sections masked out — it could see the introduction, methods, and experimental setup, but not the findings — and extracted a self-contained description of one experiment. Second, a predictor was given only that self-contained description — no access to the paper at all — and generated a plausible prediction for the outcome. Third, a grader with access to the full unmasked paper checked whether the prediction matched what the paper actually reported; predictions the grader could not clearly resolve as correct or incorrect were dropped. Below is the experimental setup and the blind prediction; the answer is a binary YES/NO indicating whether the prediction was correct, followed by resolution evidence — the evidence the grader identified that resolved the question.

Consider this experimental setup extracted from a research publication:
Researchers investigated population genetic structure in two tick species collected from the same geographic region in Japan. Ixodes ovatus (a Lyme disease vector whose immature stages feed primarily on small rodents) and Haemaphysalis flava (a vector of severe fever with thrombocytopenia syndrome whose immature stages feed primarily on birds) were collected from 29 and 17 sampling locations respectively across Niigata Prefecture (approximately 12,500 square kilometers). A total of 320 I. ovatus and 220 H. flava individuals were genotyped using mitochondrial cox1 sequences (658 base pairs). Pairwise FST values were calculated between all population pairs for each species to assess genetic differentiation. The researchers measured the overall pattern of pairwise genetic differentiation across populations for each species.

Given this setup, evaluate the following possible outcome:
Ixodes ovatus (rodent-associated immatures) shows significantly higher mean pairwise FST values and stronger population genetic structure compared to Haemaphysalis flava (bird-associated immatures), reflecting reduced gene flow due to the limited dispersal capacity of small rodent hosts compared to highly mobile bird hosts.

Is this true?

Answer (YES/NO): YES